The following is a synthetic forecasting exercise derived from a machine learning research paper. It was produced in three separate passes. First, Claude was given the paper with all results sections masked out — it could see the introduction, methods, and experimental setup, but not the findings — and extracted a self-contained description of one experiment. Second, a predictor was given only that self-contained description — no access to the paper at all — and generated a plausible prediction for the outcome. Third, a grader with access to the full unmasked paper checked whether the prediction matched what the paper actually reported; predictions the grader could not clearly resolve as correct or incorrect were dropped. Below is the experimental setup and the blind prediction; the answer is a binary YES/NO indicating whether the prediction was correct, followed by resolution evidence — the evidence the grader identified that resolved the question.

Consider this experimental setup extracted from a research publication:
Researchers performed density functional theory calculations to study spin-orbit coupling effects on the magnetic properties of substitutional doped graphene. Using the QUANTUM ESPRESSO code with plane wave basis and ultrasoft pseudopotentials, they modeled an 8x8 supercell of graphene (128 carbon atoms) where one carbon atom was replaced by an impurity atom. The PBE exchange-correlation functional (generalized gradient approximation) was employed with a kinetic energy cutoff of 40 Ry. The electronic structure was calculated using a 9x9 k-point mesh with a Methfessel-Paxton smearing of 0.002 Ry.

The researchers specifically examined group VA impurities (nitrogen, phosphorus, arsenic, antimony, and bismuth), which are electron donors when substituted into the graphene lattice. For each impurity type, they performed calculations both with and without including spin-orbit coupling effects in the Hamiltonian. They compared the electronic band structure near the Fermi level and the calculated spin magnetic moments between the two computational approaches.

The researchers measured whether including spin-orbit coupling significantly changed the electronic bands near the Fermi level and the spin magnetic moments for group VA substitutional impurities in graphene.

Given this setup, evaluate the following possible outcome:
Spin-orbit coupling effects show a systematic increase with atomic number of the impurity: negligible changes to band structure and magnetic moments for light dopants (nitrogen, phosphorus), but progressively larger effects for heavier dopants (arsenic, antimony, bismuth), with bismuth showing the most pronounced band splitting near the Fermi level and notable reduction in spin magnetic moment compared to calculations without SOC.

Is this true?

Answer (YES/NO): NO